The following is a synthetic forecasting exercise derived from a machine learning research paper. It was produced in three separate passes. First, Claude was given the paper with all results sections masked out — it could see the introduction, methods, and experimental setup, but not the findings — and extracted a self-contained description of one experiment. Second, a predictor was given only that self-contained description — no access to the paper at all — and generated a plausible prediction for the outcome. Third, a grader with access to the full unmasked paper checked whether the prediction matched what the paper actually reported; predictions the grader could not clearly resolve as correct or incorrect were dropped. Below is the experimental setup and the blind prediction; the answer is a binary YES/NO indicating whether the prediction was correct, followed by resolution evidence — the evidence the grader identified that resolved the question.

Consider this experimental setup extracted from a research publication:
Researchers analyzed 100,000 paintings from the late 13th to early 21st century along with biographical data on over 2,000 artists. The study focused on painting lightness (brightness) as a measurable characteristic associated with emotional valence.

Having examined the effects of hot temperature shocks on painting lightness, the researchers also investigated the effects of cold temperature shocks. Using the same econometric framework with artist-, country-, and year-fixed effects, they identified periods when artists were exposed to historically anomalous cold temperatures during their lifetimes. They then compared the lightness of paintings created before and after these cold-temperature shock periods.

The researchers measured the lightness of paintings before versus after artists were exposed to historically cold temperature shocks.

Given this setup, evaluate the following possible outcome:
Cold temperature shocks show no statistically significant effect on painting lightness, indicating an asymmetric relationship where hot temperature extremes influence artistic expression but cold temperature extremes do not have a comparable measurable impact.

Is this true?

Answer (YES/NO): NO